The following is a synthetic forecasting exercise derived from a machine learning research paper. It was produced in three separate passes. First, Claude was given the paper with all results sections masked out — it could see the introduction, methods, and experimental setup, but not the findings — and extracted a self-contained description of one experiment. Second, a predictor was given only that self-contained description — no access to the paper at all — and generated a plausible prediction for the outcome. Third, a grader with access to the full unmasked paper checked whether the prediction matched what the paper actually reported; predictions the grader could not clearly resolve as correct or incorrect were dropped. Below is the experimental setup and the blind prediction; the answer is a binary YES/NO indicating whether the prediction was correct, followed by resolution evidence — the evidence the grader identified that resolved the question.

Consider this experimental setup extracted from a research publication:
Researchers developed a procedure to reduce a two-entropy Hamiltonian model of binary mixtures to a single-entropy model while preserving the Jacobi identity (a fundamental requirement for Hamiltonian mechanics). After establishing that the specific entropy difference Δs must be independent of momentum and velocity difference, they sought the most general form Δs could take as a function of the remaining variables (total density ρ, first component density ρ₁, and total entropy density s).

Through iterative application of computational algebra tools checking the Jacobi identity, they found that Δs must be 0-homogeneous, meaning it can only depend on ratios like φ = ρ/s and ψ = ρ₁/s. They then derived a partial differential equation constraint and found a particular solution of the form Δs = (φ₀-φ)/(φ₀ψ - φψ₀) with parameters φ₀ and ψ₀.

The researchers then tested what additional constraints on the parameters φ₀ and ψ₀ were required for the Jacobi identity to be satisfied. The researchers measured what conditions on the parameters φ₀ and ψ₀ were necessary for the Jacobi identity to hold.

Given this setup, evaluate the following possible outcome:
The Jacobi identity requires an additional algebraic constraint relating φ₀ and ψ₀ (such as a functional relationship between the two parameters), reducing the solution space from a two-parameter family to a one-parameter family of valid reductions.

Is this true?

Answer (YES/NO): YES